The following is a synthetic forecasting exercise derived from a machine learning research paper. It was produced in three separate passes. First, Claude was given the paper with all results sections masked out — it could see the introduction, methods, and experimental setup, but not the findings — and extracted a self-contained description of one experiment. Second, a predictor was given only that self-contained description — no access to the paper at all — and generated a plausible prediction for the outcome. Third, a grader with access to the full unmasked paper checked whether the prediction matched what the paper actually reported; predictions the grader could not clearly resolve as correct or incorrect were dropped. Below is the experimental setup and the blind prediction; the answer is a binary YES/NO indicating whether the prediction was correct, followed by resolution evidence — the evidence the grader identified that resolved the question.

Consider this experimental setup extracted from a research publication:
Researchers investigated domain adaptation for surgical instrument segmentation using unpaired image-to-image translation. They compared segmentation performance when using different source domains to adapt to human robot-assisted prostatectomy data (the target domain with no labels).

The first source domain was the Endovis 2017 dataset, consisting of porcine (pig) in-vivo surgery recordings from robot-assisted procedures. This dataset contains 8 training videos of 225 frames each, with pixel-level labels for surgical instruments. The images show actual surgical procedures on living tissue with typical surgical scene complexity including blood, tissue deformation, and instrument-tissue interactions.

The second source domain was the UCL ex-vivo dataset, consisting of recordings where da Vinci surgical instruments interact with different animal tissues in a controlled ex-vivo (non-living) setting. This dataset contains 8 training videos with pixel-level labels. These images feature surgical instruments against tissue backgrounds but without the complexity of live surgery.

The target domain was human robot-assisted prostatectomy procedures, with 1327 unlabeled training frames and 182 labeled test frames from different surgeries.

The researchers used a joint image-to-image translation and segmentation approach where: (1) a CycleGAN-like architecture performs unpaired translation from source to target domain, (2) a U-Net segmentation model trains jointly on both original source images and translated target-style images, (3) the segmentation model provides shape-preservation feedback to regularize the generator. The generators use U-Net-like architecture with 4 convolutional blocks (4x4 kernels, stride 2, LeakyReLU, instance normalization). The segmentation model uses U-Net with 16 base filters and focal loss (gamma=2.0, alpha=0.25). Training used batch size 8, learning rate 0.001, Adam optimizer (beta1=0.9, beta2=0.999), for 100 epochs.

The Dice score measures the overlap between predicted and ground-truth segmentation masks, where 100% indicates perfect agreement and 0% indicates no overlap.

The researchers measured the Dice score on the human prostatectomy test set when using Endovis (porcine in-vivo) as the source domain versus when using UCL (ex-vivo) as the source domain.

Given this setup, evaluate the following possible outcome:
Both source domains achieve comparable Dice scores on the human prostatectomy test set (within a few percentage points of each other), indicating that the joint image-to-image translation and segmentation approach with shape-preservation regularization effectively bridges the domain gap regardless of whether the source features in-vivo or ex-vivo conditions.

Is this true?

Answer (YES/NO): NO